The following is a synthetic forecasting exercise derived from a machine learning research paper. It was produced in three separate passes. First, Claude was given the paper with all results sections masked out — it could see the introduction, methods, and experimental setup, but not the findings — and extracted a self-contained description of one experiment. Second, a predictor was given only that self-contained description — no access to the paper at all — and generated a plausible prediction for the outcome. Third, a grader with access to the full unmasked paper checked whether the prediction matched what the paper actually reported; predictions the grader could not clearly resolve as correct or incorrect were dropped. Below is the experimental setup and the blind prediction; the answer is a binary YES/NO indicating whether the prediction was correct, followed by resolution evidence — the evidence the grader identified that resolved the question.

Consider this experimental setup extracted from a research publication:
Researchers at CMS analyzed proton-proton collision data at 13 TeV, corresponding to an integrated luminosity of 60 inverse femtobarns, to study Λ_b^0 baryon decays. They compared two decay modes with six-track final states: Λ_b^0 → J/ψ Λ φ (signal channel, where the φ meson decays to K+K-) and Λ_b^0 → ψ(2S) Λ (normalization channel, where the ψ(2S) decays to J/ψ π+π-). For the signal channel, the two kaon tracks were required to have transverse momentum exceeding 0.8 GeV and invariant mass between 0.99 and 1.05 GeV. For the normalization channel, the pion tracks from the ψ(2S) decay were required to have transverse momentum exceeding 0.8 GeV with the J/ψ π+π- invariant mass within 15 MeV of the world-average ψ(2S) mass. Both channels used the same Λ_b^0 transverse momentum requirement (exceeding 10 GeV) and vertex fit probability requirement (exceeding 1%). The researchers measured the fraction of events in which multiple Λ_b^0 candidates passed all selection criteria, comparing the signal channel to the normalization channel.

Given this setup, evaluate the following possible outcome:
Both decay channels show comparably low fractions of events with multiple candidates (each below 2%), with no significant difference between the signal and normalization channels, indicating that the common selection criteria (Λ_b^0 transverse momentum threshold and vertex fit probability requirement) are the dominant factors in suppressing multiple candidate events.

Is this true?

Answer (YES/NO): NO